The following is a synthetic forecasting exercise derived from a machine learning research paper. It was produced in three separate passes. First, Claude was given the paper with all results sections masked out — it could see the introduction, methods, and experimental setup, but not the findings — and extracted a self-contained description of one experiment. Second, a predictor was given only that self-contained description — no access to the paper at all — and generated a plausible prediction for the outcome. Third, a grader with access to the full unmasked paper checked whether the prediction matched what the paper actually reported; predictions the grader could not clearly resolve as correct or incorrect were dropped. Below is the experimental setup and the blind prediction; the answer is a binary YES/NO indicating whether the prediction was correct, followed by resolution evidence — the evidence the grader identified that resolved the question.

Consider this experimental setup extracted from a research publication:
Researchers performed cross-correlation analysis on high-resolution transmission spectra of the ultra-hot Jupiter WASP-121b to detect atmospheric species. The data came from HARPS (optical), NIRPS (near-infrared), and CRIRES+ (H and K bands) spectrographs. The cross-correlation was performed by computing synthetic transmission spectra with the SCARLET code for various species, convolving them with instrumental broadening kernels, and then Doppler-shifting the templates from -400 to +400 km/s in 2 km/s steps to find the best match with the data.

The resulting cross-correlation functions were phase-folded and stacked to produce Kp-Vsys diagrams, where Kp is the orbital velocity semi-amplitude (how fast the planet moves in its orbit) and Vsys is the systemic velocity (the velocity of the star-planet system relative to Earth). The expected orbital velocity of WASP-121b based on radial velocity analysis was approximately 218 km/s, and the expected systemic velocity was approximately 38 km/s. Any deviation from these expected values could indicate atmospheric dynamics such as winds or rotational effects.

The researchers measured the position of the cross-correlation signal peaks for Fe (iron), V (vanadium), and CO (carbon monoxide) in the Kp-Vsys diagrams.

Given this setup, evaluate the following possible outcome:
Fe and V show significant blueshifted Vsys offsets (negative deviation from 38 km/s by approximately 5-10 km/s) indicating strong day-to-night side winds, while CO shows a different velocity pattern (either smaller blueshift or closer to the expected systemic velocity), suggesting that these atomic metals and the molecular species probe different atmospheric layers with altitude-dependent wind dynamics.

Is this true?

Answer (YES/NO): NO